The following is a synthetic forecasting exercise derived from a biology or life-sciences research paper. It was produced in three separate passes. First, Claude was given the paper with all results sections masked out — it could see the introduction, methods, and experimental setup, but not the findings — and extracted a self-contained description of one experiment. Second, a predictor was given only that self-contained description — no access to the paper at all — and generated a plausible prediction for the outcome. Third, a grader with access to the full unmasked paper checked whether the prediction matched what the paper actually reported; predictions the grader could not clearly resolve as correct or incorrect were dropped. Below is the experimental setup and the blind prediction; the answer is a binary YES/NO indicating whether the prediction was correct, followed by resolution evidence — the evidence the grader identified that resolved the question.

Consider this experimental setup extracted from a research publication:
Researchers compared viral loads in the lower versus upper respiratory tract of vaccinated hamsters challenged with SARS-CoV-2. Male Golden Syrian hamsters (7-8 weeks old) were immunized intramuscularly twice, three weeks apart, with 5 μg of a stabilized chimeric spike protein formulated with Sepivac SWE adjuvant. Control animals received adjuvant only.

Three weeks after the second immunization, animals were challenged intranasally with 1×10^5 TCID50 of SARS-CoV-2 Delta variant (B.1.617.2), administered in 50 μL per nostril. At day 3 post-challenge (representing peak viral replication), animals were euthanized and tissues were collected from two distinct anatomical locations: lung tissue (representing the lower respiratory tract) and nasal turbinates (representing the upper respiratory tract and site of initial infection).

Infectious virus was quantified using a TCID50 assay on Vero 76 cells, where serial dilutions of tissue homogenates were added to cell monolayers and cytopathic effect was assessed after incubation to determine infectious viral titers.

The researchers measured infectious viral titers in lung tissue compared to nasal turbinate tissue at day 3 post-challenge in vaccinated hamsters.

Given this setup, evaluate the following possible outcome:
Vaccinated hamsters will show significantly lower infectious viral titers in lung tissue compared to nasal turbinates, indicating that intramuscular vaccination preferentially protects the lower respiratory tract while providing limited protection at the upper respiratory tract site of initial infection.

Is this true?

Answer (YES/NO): NO